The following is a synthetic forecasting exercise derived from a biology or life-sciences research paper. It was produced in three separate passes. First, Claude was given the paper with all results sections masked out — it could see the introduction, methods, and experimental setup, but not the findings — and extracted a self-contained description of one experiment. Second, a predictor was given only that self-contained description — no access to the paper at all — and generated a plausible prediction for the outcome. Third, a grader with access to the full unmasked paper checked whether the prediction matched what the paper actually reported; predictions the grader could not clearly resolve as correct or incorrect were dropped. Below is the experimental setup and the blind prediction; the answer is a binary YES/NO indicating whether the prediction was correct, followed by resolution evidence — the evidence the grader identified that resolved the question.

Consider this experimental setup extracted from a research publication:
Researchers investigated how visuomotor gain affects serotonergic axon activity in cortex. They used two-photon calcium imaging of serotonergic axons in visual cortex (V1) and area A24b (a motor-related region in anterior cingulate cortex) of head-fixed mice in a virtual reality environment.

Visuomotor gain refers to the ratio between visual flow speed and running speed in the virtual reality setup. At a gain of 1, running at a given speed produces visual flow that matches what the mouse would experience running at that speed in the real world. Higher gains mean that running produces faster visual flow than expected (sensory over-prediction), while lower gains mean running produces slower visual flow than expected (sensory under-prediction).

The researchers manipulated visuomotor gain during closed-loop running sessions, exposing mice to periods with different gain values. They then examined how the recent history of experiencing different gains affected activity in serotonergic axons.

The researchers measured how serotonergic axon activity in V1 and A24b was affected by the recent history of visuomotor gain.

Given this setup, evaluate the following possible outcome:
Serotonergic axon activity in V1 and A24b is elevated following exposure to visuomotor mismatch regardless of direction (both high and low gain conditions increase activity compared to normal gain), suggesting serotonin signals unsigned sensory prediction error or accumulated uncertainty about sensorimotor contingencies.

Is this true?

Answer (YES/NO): NO